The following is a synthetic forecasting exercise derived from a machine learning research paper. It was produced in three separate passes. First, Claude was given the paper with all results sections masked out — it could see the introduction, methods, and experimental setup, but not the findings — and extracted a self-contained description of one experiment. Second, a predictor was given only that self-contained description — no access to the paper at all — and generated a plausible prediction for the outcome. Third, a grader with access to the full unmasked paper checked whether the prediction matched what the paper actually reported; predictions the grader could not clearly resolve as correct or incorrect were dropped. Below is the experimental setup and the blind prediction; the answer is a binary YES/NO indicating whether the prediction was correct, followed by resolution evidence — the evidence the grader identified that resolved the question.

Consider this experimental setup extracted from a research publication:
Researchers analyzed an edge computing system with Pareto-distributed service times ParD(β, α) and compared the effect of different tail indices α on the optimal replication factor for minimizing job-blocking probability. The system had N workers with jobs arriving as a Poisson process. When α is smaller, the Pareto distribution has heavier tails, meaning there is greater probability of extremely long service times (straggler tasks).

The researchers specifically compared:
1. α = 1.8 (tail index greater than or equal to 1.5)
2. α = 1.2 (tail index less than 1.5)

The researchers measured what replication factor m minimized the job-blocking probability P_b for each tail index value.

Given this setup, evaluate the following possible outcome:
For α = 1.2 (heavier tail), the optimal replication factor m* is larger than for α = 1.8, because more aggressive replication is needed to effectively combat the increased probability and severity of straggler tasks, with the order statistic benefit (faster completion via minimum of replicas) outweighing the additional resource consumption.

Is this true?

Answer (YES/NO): YES